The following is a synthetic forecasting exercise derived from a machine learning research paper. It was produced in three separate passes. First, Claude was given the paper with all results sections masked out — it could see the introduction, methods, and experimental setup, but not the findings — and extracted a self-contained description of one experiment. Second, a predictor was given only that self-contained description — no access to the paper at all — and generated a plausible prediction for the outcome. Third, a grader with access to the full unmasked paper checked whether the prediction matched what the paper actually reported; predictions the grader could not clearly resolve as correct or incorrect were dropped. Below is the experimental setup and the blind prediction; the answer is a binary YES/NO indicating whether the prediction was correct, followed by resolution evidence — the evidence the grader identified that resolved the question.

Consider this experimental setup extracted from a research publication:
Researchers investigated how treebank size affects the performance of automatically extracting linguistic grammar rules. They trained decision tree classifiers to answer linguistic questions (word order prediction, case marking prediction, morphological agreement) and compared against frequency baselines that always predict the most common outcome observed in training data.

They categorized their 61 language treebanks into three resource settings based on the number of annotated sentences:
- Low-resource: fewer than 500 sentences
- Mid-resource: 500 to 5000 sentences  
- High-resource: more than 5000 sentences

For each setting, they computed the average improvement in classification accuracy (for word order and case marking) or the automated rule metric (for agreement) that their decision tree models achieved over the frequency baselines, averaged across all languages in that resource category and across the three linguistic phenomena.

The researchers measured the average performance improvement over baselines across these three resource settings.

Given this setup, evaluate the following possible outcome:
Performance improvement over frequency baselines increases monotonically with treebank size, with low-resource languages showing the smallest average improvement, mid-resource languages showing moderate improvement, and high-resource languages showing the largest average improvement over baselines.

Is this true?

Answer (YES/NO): YES